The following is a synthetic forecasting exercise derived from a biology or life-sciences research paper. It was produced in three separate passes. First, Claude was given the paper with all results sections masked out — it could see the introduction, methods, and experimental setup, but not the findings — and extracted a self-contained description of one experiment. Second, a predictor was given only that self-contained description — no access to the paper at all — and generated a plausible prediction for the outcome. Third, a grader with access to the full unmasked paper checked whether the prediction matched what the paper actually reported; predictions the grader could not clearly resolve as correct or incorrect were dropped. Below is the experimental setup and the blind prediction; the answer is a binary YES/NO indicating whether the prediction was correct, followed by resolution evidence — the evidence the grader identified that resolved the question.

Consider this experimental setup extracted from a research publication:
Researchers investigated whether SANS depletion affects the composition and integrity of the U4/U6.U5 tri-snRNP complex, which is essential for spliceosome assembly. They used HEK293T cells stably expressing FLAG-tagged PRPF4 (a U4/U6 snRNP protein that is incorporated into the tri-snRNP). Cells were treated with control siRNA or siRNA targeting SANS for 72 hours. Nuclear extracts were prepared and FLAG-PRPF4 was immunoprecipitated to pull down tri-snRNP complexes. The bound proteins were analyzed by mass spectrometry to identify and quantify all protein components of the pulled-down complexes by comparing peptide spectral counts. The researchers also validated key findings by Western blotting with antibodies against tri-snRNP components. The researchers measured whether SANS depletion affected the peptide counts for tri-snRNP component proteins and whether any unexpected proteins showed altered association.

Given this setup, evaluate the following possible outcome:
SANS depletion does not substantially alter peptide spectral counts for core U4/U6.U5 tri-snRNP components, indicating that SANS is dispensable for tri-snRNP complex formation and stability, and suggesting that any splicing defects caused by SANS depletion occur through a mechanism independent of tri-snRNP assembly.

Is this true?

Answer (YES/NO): YES